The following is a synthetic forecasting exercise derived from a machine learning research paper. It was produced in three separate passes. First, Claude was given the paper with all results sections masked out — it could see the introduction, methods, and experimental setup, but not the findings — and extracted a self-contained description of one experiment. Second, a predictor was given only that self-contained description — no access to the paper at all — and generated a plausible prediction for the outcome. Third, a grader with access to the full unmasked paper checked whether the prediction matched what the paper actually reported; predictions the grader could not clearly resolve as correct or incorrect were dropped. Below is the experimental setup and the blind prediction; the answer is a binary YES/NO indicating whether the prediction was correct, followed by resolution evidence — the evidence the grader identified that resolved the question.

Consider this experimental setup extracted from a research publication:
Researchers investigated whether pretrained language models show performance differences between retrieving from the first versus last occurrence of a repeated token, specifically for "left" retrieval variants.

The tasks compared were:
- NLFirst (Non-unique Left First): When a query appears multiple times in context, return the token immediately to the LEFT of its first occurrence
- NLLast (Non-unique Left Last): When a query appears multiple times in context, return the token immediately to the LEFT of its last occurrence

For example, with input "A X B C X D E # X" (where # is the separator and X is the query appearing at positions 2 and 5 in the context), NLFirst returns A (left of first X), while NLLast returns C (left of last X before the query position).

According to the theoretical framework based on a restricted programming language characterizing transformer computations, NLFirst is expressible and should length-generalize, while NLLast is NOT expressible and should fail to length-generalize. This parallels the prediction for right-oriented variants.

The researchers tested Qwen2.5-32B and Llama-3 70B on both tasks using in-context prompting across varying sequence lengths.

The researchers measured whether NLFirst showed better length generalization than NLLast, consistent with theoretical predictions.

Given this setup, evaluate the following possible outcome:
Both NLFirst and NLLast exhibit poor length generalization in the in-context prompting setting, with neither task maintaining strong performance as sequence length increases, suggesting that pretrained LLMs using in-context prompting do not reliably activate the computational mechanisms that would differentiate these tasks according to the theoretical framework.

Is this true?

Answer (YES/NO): YES